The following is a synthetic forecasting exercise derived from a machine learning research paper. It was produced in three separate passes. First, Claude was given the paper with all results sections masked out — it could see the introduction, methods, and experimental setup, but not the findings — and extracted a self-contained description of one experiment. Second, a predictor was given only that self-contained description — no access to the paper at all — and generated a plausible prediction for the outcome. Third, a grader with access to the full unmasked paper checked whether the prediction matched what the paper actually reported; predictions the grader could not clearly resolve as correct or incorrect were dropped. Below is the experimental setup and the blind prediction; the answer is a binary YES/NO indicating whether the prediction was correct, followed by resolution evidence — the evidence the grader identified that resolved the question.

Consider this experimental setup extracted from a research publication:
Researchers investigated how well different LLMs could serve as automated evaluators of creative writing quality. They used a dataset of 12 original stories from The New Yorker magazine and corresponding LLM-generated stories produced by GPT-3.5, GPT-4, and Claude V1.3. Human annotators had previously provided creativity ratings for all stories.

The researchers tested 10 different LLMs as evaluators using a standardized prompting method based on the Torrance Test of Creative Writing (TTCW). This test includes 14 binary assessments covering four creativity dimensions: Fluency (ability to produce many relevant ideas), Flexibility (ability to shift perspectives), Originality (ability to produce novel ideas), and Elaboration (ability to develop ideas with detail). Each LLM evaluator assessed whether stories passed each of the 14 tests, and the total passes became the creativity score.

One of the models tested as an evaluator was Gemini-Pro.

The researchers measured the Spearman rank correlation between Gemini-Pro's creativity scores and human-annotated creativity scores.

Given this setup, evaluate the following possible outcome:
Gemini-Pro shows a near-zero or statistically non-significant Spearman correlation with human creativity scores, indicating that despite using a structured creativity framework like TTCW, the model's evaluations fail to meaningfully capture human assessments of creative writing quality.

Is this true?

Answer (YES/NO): NO